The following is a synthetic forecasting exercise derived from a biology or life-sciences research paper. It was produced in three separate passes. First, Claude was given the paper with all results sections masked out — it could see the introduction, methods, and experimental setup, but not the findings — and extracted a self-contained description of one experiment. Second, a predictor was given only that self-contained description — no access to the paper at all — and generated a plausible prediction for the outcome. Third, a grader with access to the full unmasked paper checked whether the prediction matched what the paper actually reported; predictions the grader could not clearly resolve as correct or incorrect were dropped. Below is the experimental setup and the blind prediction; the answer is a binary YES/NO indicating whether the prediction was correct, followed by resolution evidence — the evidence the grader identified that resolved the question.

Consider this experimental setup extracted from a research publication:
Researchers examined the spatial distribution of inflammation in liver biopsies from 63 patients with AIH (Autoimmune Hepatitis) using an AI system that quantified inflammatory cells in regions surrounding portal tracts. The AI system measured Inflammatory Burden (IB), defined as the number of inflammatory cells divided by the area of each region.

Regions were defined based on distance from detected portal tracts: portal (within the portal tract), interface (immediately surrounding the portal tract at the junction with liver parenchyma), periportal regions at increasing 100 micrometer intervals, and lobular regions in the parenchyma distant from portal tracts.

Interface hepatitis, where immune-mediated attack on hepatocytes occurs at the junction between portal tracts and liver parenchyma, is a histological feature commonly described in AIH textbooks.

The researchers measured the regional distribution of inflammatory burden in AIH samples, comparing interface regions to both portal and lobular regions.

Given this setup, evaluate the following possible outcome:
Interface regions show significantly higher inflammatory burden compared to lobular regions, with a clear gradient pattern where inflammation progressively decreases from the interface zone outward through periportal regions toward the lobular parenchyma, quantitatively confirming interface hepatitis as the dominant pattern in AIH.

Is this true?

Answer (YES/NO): NO